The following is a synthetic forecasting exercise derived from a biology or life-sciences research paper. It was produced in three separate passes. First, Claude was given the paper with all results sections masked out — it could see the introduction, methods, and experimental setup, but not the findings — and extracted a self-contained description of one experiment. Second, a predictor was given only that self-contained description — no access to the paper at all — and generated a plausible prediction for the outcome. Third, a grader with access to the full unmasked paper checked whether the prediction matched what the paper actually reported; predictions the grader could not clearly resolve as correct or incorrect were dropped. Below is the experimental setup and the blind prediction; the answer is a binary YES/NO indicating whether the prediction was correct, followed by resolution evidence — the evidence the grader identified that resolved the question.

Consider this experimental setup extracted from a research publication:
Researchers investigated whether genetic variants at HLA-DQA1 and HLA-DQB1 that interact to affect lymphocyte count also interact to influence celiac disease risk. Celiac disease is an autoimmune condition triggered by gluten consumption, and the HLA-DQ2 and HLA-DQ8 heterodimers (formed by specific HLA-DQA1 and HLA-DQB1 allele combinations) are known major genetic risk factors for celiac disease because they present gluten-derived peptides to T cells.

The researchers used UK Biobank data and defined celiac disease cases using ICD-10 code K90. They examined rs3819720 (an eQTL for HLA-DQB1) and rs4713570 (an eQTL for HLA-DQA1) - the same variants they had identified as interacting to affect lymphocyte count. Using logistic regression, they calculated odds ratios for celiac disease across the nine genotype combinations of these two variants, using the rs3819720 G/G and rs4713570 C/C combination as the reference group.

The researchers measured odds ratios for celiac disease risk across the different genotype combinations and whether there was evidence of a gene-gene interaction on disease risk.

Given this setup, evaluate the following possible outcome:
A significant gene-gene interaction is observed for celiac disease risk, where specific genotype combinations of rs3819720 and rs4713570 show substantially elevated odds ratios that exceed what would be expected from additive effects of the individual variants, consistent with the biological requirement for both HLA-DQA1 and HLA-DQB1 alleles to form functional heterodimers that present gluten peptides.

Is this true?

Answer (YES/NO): YES